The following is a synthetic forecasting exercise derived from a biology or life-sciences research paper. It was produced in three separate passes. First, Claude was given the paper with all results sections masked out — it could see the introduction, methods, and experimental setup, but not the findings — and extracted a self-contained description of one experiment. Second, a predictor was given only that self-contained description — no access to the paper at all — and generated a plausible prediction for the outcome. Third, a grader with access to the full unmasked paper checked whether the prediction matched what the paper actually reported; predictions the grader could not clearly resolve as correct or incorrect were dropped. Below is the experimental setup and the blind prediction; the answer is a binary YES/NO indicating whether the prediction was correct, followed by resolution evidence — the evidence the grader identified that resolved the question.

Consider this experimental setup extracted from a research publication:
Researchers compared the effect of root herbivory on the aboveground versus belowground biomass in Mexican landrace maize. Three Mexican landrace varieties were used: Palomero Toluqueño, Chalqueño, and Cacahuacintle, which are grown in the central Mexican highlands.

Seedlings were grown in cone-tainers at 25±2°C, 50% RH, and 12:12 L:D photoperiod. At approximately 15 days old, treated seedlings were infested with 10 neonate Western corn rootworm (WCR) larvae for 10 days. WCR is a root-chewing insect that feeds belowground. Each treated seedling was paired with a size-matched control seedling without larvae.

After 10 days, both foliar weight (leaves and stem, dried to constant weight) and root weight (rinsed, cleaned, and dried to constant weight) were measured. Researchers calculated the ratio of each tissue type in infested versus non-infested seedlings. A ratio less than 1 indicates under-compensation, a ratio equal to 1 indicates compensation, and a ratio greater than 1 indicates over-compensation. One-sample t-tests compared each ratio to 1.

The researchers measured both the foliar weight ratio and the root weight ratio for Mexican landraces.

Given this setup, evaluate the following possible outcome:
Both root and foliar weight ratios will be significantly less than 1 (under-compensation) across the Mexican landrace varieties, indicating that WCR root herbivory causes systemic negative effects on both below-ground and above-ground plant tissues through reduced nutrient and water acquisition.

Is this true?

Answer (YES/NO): NO